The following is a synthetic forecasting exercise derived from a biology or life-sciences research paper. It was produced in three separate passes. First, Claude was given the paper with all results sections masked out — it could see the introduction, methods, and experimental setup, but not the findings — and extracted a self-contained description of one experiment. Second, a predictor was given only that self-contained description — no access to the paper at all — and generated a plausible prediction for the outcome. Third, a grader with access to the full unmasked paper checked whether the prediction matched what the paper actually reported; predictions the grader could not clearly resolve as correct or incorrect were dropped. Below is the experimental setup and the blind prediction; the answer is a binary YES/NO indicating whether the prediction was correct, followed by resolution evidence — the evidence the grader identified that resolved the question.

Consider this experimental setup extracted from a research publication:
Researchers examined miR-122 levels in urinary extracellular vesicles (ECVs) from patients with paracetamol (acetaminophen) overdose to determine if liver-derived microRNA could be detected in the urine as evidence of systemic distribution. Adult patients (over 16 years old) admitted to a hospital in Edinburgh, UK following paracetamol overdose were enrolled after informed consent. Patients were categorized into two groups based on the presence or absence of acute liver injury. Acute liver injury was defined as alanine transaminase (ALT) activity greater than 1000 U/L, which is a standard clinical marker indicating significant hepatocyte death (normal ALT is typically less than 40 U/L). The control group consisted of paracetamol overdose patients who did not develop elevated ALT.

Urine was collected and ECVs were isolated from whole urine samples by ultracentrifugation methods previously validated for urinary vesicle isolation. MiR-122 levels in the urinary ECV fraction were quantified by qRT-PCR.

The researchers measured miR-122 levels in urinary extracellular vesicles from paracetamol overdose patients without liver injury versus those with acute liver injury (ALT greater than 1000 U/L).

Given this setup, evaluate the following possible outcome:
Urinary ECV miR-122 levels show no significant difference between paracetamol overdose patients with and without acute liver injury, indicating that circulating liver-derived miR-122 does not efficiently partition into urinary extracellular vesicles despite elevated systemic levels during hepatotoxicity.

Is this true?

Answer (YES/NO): NO